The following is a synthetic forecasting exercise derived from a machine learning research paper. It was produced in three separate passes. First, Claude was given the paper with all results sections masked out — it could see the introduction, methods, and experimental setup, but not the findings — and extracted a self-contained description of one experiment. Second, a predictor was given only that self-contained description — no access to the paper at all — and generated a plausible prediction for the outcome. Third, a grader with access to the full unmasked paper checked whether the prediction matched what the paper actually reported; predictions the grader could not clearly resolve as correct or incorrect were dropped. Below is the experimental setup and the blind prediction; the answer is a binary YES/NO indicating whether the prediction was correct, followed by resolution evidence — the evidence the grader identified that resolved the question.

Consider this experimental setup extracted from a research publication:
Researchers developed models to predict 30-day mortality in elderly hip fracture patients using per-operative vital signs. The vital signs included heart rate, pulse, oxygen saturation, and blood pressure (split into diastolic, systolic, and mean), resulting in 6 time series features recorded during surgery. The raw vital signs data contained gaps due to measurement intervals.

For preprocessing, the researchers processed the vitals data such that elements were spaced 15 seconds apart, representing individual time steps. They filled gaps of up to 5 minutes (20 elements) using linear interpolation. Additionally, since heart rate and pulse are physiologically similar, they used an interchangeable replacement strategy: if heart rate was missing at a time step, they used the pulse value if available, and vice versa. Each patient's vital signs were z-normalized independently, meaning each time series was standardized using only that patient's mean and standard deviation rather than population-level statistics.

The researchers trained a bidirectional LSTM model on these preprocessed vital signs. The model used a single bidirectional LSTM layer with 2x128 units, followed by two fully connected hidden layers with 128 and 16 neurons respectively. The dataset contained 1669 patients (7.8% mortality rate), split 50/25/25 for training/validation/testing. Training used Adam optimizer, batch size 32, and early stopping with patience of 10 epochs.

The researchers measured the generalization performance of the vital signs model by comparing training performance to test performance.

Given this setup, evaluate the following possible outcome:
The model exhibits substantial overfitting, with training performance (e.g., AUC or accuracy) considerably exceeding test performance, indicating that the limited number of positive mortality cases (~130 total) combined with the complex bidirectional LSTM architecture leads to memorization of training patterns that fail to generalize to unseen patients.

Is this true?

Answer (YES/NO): YES